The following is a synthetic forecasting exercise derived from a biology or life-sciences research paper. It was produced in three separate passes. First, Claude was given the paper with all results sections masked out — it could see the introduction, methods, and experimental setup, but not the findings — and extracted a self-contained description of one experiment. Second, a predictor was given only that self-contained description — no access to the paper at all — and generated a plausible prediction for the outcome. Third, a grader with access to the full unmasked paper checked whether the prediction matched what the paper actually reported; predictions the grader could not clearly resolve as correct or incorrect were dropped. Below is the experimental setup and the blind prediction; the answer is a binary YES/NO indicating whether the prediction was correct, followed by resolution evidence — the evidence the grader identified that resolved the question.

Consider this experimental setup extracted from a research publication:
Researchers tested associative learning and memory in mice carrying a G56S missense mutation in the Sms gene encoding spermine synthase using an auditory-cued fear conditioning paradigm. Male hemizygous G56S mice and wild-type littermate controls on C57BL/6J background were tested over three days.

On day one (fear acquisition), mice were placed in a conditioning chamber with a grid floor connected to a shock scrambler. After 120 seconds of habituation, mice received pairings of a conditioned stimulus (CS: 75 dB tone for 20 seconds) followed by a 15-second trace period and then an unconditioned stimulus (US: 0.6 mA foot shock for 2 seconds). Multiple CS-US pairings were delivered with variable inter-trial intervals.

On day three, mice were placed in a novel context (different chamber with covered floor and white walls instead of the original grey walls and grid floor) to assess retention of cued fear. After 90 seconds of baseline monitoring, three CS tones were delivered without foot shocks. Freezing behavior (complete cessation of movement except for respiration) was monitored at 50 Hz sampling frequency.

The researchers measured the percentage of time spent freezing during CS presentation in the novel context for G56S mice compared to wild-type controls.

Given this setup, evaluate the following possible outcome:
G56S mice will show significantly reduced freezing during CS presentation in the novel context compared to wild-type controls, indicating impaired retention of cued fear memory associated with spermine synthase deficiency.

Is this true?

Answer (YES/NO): NO